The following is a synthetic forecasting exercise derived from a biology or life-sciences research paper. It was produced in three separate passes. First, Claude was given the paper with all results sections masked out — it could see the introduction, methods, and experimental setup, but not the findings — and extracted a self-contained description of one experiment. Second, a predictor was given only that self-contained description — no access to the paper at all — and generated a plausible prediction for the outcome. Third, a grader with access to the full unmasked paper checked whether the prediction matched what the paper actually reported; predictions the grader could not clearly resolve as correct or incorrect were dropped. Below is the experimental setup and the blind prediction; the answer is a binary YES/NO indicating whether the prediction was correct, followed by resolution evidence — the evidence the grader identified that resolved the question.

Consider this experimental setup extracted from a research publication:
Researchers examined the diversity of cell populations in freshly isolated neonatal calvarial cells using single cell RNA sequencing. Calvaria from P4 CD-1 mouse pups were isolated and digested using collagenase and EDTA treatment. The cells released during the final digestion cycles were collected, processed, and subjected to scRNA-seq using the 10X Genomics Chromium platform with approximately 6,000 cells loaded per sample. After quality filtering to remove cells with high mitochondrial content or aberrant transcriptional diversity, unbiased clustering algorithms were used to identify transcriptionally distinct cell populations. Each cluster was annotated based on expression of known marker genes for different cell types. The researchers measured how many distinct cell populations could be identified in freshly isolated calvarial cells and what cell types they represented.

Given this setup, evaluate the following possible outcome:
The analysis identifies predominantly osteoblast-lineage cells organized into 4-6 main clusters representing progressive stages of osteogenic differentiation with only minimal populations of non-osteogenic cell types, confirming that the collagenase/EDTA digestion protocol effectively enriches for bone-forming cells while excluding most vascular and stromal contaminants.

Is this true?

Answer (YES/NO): NO